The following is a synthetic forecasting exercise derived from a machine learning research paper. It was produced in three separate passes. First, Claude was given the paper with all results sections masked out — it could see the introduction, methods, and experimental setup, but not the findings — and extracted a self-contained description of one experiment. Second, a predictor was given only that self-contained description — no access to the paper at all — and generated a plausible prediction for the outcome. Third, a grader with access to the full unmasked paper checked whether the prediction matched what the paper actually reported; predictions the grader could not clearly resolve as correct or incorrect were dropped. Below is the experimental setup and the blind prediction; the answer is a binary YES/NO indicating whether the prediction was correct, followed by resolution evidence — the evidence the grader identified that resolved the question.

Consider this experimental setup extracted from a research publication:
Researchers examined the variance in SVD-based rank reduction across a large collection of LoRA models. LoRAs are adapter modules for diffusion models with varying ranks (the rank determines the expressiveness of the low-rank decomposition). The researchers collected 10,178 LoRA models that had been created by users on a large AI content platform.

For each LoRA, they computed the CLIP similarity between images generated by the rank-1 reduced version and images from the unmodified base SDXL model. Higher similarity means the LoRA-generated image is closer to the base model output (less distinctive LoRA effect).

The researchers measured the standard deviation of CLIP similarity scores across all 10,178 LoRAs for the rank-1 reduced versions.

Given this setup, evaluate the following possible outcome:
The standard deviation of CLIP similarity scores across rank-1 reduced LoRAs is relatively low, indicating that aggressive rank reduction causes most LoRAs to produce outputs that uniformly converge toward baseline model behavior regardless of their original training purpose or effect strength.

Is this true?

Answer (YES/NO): NO